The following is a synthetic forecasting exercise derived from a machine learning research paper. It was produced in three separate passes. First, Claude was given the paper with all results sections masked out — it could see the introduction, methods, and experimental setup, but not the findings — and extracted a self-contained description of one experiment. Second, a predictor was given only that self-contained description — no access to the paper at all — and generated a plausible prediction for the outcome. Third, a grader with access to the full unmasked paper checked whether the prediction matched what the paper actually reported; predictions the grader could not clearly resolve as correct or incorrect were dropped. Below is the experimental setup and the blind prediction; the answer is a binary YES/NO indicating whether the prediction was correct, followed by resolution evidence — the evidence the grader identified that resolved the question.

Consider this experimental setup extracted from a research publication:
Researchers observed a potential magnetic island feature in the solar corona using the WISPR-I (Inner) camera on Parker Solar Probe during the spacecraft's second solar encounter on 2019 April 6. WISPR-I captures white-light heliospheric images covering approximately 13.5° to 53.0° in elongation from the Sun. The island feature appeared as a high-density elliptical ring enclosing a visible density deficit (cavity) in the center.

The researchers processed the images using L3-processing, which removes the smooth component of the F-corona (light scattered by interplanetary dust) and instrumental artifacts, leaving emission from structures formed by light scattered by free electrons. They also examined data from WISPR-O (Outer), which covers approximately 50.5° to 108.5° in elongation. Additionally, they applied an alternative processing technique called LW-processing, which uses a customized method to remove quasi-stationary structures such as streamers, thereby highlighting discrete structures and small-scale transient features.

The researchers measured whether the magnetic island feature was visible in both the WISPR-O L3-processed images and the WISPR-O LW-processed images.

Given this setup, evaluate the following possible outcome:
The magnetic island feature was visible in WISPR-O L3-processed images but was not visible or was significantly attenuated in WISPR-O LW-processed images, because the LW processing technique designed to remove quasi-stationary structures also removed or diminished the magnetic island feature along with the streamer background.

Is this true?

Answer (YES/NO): NO